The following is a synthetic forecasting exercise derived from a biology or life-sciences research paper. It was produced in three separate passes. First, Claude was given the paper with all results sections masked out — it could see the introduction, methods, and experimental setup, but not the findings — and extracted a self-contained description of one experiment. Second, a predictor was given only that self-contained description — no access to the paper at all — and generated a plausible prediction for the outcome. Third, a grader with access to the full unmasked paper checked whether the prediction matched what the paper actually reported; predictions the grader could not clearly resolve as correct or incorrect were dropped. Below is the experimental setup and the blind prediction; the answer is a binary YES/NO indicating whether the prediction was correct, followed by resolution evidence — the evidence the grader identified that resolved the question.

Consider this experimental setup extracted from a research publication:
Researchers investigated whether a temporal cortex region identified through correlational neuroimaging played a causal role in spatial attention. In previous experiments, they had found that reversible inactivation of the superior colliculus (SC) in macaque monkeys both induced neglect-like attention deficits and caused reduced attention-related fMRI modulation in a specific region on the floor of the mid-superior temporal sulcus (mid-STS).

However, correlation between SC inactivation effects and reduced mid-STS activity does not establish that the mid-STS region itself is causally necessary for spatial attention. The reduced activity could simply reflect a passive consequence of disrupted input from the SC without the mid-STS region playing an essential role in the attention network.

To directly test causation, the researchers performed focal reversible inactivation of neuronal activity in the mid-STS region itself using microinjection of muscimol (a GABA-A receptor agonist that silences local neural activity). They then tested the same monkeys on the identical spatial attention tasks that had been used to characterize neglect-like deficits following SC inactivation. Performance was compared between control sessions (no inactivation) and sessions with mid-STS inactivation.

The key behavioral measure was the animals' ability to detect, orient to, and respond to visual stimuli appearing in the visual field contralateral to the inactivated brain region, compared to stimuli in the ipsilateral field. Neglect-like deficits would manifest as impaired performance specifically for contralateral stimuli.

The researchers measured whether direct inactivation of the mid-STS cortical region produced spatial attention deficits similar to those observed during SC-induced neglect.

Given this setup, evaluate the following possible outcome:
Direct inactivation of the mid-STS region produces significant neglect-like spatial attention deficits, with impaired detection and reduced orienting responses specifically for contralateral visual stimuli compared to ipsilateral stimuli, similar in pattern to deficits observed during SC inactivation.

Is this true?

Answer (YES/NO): YES